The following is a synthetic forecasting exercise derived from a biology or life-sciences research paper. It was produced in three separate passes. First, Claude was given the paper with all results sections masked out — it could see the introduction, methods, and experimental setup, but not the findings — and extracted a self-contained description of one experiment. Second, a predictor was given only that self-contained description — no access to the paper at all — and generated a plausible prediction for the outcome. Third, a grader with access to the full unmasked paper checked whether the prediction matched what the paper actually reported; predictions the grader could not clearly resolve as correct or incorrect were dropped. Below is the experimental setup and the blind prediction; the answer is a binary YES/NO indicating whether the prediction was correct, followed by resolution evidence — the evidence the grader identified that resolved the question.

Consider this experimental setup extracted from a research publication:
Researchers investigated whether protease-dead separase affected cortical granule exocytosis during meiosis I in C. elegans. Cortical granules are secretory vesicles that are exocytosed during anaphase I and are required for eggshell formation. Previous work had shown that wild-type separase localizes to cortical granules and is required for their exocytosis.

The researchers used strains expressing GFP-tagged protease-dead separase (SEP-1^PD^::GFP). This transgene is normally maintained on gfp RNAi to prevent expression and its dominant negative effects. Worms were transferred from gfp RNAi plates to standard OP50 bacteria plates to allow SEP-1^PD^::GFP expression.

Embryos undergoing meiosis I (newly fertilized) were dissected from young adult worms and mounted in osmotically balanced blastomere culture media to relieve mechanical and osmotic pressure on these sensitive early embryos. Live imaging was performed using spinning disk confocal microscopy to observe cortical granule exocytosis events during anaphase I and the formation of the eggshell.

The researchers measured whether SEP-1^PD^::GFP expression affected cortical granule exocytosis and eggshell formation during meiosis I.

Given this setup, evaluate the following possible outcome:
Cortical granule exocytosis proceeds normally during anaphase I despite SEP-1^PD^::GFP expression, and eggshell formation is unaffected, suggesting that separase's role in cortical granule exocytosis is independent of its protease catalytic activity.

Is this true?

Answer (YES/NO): NO